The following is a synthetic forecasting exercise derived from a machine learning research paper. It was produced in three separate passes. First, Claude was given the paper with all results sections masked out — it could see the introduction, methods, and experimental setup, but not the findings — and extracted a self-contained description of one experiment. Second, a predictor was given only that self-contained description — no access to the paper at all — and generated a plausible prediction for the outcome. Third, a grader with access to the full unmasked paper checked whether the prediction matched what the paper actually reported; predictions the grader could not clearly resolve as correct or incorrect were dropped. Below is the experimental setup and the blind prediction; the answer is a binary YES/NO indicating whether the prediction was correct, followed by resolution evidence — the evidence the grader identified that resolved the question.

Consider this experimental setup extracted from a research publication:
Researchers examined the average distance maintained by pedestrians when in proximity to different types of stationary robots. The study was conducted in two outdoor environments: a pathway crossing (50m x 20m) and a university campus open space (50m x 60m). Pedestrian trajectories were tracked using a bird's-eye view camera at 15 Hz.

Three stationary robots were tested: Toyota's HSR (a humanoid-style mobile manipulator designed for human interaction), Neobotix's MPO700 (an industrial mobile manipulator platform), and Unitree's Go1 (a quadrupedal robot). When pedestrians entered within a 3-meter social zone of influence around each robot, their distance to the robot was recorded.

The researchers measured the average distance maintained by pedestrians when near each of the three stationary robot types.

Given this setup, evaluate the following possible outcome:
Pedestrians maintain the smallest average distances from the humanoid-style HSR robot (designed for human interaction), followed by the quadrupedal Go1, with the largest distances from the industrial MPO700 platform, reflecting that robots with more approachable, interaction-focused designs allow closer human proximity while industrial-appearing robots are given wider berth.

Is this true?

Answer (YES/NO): YES